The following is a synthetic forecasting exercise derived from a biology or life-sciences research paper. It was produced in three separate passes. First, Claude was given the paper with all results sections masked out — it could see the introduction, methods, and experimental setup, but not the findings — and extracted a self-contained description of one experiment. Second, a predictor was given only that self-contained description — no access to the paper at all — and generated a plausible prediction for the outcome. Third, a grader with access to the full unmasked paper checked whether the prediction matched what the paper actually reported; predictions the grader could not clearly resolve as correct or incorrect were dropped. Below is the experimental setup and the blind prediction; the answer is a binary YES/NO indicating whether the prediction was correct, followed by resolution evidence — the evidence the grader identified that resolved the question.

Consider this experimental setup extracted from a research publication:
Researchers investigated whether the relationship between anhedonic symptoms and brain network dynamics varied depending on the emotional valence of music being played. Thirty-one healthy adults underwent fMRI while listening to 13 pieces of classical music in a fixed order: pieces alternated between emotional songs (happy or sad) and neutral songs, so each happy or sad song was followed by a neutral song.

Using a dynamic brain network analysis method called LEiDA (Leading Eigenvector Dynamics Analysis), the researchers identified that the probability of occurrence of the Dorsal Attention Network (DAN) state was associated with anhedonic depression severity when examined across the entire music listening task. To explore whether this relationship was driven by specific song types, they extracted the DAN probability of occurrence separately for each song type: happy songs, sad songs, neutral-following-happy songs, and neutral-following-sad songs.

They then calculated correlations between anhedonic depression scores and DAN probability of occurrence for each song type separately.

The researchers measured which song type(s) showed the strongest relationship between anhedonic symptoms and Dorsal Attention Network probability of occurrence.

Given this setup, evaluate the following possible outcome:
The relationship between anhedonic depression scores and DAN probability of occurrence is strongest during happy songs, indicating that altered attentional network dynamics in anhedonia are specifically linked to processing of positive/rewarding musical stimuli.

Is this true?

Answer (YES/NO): NO